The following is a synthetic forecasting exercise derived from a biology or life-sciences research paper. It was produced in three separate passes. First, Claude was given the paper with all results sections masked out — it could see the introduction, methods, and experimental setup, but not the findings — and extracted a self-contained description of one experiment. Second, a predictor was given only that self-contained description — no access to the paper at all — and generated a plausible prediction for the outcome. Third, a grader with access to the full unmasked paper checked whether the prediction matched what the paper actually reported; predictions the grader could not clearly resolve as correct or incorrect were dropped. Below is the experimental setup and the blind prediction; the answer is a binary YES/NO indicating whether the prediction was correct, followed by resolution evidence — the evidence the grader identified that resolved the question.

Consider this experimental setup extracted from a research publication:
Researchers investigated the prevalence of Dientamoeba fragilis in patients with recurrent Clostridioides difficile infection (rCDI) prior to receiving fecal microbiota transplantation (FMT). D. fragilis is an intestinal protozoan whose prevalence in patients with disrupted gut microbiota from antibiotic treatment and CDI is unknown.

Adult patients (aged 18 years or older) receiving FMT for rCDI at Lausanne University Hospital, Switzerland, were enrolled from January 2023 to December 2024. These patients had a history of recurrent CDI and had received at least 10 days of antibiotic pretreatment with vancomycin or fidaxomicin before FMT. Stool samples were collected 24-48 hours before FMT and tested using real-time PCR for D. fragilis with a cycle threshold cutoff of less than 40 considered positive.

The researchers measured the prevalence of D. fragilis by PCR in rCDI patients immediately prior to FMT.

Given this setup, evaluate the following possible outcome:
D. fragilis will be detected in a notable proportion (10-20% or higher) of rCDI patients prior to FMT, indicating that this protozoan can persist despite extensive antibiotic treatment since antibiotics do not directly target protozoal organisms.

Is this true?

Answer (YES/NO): NO